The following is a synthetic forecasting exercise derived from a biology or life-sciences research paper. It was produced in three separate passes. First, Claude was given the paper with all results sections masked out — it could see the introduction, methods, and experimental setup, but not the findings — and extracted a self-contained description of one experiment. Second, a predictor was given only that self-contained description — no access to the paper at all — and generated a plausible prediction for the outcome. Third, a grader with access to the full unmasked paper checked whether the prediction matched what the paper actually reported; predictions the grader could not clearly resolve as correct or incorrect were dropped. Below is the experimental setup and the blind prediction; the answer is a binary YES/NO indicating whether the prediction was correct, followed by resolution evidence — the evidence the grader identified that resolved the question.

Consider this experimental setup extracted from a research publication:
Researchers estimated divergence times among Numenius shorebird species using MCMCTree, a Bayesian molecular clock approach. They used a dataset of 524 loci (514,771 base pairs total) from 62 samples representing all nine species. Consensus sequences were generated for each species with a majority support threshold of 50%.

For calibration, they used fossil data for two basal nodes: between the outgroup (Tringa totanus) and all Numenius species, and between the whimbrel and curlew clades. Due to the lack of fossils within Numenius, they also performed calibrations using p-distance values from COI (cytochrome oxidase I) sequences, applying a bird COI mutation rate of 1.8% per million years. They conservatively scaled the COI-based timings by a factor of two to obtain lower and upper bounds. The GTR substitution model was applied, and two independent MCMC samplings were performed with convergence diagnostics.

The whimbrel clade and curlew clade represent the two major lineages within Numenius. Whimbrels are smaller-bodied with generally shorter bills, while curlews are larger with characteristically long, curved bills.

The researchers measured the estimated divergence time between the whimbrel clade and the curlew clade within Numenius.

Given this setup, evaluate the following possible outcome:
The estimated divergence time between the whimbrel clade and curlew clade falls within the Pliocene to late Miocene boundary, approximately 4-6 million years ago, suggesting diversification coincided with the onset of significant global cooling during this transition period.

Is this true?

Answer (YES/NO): YES